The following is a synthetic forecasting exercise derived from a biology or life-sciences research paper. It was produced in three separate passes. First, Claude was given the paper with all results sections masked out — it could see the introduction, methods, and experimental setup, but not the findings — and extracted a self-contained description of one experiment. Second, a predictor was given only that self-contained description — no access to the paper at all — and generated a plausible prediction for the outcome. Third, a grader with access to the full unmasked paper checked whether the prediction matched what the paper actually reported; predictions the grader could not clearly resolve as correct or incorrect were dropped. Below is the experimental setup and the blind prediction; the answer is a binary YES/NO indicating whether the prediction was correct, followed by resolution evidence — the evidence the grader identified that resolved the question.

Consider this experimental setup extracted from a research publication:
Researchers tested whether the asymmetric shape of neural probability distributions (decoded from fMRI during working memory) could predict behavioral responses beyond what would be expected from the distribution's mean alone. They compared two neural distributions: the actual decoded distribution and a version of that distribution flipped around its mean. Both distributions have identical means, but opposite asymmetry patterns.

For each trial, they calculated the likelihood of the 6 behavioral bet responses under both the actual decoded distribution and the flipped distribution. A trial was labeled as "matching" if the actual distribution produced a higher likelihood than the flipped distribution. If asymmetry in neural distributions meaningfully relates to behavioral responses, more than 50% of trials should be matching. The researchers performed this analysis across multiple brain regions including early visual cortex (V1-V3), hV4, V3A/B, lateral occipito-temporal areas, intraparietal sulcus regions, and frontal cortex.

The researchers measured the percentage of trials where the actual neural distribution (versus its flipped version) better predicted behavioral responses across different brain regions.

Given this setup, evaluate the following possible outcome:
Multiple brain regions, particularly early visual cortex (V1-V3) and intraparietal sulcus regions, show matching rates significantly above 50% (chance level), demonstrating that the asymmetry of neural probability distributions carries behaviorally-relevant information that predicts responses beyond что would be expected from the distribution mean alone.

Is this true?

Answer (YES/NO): YES